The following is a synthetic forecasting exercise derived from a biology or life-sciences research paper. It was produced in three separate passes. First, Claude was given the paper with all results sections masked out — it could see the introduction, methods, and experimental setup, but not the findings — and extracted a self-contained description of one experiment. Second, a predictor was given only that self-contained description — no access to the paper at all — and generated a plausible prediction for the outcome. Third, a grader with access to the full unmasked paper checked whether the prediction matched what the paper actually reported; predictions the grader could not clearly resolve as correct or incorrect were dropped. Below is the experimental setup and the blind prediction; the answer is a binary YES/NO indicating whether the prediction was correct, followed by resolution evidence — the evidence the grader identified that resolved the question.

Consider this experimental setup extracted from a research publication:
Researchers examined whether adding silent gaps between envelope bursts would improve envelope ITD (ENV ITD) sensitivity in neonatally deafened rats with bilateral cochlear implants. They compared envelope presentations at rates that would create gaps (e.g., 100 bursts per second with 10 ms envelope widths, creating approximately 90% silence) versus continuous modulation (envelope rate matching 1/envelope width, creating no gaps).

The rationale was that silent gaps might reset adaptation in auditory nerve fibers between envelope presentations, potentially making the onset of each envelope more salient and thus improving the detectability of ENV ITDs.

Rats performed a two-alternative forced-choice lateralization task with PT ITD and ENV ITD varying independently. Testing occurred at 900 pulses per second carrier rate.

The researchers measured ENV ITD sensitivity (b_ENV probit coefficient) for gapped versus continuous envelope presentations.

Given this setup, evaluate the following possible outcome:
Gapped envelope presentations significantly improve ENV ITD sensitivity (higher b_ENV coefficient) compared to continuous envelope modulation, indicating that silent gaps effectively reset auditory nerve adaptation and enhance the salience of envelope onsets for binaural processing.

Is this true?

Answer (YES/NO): NO